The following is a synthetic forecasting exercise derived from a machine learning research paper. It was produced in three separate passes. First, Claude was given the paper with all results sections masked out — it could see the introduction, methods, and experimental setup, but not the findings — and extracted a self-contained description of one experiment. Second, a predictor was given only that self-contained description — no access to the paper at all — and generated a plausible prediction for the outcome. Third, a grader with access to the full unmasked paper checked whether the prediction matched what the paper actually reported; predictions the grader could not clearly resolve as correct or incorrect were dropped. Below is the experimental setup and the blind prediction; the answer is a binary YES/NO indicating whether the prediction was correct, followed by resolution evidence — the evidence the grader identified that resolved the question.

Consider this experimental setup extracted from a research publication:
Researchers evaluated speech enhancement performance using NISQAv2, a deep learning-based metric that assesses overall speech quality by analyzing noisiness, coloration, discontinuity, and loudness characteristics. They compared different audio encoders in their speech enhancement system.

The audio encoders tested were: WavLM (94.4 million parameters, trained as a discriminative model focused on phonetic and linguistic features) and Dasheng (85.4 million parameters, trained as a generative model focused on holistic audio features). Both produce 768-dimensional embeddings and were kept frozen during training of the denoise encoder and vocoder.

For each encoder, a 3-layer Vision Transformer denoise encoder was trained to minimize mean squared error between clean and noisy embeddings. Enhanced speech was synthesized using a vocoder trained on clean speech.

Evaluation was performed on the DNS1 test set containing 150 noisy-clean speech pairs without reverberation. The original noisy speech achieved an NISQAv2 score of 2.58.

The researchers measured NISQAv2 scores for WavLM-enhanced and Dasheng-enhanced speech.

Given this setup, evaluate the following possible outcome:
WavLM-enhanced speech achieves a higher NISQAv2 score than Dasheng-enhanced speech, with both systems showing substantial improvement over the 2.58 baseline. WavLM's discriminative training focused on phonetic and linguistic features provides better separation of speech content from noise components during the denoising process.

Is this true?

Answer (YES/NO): NO